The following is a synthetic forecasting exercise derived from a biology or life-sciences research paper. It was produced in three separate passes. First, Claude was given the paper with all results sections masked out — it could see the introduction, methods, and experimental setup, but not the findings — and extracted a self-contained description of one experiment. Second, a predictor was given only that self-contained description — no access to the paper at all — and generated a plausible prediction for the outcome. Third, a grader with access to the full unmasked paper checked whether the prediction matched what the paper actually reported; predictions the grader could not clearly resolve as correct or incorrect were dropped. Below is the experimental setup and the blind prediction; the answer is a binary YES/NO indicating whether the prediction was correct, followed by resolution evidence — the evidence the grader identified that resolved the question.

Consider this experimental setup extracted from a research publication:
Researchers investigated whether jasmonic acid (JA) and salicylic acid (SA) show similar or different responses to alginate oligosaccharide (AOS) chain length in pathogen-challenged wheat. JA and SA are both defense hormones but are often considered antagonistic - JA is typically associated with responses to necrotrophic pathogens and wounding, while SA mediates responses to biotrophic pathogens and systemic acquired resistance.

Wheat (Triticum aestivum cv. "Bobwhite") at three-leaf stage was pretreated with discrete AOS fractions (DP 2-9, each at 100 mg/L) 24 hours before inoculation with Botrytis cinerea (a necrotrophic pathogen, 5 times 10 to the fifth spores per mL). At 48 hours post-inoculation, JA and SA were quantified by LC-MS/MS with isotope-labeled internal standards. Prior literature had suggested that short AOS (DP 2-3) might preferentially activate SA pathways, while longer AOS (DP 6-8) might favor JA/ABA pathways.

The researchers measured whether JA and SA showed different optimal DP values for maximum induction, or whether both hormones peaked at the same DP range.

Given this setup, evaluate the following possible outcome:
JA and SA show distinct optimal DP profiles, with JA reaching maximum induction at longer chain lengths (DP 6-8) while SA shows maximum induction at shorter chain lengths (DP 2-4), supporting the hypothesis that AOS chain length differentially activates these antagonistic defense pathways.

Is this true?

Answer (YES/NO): NO